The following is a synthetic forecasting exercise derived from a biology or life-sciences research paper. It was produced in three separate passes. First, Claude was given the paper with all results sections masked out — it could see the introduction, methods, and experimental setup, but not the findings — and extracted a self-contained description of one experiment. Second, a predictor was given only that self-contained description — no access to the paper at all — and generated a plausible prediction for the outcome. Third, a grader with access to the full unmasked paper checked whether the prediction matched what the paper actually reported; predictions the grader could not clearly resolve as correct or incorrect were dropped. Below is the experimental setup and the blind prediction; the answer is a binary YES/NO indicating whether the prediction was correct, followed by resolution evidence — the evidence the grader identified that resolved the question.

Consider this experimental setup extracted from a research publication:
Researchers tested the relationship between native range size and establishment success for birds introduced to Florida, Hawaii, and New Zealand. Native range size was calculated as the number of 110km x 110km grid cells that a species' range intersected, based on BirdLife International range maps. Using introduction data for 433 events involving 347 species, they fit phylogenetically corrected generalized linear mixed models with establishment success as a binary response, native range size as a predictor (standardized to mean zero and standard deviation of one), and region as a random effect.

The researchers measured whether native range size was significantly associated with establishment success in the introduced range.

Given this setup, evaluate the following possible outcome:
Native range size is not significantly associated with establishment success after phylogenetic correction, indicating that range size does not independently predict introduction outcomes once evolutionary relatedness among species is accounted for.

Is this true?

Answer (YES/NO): NO